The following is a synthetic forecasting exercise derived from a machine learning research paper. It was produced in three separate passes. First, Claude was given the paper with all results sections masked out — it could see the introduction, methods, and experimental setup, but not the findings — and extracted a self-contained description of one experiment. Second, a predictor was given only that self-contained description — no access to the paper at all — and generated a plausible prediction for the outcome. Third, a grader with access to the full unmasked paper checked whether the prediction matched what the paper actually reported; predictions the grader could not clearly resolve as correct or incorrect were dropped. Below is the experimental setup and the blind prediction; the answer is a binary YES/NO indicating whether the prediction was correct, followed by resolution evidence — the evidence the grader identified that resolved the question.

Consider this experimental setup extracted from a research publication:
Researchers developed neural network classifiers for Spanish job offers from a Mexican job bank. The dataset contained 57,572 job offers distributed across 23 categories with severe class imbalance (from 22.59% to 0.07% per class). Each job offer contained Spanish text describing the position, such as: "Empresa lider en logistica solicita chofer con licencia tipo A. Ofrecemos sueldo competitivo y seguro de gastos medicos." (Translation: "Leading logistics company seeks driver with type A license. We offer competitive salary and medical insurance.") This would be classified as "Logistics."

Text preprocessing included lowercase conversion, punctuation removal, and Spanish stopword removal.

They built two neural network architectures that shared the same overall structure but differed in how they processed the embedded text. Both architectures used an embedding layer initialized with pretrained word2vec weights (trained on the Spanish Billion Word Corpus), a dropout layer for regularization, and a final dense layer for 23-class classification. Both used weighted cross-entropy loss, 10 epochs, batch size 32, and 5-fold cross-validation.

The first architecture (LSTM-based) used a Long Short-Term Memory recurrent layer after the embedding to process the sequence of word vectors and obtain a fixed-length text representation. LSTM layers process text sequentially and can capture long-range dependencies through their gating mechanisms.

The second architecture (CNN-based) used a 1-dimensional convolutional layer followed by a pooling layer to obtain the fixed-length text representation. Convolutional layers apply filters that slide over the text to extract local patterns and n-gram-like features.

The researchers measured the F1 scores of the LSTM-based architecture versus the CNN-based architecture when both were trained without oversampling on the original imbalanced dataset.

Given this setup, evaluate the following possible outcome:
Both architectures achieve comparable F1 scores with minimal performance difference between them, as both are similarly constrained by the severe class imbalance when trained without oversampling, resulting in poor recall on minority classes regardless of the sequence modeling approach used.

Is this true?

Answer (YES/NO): NO